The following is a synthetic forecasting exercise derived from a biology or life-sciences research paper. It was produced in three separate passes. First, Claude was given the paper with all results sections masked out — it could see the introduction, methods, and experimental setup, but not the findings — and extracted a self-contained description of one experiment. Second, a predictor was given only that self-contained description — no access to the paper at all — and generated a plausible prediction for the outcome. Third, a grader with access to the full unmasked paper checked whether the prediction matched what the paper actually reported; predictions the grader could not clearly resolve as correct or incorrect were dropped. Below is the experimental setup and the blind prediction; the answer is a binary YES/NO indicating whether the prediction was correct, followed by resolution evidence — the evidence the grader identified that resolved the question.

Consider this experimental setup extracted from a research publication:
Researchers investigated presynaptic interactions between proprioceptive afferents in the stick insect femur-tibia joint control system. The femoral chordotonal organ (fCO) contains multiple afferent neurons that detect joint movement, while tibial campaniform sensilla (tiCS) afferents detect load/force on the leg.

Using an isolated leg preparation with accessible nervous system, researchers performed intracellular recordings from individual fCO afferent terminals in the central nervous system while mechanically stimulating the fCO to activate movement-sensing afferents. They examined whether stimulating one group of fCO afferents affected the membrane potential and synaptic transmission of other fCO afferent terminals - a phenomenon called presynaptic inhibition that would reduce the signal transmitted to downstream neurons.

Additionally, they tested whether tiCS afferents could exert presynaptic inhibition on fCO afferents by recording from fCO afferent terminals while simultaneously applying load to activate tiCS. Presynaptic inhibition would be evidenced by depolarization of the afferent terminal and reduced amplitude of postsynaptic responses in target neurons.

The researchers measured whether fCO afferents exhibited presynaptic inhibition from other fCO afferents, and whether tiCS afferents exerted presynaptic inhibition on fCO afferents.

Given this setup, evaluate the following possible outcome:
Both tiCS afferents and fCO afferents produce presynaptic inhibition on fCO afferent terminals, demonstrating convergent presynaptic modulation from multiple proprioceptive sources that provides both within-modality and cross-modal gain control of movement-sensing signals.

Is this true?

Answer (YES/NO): YES